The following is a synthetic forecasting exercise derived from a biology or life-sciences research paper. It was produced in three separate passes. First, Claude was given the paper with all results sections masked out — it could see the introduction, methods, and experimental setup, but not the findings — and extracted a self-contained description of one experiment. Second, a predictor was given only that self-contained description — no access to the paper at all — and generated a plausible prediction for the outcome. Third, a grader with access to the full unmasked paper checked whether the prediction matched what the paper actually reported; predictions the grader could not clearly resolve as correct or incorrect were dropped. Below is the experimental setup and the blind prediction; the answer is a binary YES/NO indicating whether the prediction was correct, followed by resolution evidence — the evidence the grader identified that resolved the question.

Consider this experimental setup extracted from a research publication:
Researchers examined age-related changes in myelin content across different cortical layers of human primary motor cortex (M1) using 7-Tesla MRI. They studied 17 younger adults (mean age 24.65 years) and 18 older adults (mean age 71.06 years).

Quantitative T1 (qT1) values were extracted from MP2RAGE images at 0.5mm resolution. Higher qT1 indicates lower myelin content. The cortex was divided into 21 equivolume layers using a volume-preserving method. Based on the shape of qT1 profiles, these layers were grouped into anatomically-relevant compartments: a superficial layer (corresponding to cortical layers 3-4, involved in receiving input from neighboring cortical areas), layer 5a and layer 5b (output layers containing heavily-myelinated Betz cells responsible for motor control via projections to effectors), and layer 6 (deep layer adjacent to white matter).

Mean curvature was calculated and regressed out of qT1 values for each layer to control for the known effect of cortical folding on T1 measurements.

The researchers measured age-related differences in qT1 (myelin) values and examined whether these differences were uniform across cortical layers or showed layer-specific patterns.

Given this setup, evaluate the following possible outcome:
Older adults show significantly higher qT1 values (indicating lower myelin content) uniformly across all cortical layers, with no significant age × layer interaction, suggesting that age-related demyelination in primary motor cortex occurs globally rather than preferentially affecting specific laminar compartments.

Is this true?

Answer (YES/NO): NO